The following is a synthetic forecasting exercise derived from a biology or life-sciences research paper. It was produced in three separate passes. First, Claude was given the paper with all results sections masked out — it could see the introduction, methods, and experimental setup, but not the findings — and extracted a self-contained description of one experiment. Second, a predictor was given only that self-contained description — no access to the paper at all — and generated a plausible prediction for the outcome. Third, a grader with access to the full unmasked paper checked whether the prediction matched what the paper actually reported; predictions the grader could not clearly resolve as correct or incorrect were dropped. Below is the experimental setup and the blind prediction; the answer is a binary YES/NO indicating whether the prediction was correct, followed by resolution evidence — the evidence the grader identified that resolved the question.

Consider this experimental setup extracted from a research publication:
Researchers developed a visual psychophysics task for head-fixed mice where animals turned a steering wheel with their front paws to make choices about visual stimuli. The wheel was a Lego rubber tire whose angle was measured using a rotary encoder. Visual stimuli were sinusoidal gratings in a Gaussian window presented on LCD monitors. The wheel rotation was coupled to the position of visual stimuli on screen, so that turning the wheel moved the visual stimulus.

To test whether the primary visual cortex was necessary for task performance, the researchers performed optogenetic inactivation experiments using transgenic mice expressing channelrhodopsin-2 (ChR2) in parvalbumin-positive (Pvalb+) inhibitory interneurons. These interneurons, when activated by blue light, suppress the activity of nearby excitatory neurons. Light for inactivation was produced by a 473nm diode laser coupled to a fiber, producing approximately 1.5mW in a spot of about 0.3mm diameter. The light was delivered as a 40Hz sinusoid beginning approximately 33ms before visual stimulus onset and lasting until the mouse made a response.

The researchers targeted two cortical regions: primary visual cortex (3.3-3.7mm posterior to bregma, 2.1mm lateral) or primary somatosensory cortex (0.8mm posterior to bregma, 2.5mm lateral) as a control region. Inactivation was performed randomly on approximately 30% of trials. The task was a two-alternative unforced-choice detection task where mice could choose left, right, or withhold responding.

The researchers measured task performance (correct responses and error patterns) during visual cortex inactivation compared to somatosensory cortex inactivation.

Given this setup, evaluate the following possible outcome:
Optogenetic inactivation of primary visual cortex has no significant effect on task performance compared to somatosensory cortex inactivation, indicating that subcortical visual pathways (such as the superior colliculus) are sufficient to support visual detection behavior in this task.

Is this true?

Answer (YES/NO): NO